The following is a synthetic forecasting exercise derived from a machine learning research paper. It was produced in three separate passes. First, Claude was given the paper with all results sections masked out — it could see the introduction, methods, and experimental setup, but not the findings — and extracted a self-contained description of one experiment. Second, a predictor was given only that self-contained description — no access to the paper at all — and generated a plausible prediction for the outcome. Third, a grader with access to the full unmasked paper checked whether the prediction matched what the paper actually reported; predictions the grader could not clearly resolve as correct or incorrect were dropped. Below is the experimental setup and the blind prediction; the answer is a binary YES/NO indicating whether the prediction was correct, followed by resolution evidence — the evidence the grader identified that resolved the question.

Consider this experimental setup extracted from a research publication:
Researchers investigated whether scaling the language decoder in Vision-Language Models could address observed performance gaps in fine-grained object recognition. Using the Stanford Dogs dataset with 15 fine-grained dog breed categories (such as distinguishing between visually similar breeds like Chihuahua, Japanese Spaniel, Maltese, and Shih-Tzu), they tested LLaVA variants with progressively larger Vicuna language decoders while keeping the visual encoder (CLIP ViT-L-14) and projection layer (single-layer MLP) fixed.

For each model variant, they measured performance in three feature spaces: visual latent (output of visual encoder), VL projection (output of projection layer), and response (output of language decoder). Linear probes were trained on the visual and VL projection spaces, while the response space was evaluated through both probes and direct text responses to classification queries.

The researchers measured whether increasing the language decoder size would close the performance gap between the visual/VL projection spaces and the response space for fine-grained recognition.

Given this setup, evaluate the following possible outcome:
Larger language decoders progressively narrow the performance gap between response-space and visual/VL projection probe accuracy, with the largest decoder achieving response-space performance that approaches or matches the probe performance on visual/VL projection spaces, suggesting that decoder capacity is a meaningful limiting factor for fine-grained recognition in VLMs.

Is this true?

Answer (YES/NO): NO